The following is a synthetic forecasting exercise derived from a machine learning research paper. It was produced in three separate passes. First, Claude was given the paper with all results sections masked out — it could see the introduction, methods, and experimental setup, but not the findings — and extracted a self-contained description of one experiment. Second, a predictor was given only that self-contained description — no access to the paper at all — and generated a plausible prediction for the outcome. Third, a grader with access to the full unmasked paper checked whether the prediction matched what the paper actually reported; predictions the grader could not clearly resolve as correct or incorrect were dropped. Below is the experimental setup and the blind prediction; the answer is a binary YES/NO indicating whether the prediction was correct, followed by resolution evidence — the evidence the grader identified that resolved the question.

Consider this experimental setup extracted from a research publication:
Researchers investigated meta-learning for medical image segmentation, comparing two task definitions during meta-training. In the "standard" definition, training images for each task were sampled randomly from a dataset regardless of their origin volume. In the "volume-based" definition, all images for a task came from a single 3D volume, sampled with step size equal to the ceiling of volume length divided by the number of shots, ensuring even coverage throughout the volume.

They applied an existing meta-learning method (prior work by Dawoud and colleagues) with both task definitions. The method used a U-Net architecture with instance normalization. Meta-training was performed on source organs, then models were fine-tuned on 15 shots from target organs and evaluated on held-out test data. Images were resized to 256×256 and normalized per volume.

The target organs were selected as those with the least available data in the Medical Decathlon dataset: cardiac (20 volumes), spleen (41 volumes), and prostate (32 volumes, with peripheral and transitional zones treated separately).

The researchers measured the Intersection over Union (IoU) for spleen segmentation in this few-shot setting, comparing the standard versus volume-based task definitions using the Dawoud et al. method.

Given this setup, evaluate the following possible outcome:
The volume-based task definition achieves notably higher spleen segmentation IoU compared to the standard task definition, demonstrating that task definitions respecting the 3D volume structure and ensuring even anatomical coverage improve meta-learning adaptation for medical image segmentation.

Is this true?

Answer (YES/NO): YES